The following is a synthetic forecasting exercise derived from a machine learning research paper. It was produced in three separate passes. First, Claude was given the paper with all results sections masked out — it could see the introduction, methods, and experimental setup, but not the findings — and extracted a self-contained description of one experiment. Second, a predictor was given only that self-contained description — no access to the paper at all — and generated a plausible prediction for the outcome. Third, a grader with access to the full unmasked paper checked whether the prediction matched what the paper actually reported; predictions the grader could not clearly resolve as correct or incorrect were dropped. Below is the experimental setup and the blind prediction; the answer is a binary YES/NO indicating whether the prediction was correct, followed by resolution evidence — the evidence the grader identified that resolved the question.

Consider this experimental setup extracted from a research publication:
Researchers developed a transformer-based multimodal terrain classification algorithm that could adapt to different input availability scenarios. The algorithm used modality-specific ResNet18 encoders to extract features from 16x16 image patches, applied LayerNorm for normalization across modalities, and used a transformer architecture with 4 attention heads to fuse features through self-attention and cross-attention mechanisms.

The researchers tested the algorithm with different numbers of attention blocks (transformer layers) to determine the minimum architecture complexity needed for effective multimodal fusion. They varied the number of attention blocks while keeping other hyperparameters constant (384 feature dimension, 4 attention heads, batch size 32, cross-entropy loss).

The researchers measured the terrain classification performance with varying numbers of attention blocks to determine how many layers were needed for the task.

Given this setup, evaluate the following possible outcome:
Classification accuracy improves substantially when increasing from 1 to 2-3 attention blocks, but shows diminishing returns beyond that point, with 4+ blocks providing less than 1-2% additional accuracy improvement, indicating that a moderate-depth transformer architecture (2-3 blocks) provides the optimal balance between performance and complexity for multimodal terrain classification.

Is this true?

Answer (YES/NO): NO